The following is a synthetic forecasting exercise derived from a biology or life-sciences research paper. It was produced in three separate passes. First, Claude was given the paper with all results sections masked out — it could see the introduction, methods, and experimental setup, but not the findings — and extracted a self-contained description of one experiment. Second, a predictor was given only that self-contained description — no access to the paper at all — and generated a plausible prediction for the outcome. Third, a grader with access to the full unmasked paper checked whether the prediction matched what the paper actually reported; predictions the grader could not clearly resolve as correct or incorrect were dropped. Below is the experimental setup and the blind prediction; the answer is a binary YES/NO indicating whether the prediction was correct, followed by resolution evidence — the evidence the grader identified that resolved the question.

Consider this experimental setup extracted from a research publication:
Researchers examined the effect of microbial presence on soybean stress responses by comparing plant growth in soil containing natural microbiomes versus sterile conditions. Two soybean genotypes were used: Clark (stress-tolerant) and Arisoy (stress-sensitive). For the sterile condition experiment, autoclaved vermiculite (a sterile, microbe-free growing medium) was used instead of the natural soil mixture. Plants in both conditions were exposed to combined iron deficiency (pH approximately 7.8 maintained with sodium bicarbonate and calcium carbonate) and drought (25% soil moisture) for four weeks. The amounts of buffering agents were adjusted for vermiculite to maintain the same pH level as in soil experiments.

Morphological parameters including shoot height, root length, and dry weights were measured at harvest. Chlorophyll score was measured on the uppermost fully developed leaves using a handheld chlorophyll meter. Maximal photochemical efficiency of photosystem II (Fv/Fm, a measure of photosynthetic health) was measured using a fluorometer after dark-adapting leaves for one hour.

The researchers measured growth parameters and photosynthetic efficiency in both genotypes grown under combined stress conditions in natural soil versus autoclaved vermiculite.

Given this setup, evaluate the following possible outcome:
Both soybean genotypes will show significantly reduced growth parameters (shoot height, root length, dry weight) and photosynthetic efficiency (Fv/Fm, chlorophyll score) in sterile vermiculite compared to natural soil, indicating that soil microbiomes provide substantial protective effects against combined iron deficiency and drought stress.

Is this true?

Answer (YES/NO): NO